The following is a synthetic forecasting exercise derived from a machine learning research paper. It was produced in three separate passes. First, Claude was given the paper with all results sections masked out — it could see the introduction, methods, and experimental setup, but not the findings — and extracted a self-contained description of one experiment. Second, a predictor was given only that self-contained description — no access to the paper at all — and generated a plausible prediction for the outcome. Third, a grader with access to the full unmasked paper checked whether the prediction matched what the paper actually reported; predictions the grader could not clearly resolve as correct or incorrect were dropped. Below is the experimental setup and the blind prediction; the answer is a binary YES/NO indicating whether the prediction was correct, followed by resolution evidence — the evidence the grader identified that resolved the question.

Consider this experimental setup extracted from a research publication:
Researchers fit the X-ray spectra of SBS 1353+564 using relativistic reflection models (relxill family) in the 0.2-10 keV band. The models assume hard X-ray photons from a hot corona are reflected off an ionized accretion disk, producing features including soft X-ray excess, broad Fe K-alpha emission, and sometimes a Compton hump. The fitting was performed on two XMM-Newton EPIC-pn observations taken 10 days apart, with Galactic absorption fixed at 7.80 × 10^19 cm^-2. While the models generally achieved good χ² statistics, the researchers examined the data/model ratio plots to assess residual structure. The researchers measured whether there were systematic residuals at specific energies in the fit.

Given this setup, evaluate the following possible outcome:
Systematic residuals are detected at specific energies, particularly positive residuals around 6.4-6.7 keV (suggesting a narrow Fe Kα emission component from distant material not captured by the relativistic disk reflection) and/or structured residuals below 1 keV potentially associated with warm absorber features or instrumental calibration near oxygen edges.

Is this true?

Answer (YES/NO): YES